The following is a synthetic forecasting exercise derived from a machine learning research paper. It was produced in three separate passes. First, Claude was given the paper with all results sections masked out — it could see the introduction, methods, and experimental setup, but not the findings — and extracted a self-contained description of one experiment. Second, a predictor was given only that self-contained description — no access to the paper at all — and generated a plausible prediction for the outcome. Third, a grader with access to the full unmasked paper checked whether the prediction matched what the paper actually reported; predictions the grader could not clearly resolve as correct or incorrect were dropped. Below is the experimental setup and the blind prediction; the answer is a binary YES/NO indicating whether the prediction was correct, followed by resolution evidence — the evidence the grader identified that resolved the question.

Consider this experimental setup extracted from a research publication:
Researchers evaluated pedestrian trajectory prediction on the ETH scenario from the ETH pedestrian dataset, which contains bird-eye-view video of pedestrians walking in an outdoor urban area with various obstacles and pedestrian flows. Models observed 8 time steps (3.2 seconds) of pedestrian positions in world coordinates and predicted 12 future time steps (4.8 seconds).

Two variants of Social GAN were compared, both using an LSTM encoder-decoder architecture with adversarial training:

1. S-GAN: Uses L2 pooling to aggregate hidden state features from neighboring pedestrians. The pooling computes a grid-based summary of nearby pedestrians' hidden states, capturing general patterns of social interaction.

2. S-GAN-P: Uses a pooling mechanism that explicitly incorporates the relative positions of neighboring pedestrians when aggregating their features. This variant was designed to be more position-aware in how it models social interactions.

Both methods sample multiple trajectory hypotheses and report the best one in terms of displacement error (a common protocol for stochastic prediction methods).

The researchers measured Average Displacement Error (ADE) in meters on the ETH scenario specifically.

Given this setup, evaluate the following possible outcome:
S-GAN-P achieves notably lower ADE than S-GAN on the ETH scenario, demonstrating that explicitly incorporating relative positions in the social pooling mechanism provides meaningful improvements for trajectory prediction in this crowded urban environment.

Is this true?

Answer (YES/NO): NO